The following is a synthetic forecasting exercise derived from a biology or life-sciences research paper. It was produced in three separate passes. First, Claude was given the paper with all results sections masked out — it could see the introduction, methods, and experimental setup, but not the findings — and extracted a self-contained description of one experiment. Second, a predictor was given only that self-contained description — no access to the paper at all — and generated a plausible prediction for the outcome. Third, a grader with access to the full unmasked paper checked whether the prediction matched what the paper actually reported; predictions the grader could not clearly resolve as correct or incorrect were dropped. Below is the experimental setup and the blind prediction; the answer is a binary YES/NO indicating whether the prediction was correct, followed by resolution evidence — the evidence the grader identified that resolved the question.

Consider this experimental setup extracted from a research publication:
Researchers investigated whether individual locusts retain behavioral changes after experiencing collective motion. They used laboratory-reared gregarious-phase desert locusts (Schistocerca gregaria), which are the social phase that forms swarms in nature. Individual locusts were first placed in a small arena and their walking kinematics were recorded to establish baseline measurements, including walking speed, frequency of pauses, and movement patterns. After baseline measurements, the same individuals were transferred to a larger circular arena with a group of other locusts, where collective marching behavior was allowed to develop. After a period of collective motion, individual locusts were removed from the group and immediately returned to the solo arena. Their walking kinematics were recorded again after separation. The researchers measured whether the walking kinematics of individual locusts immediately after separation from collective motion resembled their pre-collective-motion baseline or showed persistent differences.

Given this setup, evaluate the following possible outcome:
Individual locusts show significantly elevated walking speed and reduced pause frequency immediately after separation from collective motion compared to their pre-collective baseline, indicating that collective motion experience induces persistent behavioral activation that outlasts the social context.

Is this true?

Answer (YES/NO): YES